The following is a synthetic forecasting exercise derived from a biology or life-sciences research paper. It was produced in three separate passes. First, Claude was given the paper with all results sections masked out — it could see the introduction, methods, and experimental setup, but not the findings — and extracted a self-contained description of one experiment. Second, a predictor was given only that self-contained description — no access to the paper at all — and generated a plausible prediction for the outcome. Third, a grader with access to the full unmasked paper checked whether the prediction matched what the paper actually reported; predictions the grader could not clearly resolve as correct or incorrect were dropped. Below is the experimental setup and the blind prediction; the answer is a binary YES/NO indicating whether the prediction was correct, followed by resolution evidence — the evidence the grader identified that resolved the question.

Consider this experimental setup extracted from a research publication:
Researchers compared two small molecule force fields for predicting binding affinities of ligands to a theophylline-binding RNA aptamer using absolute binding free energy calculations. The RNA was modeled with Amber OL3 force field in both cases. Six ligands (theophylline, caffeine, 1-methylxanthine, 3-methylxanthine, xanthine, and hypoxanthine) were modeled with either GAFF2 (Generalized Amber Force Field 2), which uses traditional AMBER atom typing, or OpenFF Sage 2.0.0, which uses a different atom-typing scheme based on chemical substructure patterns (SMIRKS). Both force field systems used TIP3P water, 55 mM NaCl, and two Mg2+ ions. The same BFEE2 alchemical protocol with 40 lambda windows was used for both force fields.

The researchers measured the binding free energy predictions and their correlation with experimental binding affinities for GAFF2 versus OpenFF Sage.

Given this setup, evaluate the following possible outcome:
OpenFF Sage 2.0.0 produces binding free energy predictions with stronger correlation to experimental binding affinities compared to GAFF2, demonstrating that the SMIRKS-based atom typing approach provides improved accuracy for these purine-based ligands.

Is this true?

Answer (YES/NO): NO